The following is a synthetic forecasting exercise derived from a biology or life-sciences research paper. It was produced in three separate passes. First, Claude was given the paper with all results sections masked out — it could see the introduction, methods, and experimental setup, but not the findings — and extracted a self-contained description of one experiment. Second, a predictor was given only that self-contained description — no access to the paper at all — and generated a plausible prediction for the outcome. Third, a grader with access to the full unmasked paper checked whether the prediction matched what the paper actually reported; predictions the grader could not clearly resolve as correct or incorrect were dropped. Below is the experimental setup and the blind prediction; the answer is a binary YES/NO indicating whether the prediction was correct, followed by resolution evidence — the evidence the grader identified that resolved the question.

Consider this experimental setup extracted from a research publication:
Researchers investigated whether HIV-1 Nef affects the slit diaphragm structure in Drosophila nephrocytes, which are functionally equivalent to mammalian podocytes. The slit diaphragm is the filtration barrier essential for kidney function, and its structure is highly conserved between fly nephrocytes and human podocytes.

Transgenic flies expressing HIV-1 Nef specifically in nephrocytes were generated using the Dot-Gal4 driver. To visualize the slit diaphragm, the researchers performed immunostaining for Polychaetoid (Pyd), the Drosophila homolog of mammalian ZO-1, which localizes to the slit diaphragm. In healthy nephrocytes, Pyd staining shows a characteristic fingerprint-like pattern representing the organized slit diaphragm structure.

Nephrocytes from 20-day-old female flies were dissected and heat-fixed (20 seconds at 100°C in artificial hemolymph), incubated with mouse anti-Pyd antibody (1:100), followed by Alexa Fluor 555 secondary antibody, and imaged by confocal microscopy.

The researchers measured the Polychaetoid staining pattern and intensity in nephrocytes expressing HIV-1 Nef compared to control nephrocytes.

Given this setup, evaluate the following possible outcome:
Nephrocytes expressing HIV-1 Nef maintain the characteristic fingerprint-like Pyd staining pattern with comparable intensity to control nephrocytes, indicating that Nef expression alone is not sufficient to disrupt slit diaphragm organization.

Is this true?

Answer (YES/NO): YES